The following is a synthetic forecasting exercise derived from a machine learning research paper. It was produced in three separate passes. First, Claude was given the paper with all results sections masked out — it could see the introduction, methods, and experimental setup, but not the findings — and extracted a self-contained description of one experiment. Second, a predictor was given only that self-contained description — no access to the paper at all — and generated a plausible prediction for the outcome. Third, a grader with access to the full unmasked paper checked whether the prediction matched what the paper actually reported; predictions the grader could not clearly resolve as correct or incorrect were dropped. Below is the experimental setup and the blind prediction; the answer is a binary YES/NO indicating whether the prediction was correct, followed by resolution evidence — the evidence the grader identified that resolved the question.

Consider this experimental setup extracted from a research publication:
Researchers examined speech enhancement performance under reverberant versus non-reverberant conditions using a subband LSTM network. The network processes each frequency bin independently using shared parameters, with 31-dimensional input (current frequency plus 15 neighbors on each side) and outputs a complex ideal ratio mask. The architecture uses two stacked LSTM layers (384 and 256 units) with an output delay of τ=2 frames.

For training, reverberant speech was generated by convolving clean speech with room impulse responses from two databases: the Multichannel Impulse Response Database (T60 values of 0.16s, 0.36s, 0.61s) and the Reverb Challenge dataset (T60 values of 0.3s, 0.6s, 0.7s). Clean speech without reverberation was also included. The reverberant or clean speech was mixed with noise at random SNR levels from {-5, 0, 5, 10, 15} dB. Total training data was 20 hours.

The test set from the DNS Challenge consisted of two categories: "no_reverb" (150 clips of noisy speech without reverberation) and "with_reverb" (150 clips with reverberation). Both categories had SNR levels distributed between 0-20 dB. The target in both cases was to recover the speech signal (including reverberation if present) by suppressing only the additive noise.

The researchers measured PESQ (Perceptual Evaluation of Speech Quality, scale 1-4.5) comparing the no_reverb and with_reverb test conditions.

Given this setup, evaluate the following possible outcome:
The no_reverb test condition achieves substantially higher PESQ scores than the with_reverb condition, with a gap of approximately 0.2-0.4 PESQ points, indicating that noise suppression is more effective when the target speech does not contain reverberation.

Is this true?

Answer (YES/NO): NO